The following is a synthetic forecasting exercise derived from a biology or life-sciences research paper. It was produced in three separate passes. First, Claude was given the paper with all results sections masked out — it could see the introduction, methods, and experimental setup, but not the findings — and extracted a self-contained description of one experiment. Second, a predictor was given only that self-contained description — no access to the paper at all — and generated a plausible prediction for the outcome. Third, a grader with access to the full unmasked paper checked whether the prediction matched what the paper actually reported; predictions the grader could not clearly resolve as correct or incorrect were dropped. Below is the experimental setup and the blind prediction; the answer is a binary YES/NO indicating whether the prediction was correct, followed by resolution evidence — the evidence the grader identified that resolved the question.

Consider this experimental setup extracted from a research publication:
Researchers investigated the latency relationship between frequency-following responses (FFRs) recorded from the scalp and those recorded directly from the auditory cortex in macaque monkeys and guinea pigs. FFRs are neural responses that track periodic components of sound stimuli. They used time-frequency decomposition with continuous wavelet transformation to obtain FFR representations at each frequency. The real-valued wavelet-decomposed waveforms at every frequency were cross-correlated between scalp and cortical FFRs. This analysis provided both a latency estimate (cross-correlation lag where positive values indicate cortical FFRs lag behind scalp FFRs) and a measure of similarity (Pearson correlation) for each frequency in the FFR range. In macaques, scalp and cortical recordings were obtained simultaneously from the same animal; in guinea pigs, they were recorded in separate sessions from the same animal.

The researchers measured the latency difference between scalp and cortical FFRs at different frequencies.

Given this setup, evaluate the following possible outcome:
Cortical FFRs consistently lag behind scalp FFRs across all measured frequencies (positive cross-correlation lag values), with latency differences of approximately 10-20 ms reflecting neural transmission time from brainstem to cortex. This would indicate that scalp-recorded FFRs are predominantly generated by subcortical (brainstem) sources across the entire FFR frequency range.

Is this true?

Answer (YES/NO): NO